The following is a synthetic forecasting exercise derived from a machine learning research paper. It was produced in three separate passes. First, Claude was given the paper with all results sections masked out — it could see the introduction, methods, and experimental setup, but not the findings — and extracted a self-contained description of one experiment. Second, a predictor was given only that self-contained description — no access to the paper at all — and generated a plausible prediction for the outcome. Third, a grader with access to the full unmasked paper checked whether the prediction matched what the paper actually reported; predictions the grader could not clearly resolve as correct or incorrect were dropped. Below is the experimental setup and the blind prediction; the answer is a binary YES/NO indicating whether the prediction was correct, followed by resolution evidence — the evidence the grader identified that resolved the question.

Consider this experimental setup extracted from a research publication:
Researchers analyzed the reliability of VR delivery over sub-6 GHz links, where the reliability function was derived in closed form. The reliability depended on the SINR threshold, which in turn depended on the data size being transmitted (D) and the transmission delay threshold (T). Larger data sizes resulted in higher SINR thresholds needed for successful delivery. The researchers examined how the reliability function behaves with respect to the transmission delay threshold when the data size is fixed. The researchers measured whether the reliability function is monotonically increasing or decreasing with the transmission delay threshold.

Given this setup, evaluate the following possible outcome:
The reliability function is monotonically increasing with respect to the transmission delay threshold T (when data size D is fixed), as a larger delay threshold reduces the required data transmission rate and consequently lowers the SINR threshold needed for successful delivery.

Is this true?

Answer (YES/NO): YES